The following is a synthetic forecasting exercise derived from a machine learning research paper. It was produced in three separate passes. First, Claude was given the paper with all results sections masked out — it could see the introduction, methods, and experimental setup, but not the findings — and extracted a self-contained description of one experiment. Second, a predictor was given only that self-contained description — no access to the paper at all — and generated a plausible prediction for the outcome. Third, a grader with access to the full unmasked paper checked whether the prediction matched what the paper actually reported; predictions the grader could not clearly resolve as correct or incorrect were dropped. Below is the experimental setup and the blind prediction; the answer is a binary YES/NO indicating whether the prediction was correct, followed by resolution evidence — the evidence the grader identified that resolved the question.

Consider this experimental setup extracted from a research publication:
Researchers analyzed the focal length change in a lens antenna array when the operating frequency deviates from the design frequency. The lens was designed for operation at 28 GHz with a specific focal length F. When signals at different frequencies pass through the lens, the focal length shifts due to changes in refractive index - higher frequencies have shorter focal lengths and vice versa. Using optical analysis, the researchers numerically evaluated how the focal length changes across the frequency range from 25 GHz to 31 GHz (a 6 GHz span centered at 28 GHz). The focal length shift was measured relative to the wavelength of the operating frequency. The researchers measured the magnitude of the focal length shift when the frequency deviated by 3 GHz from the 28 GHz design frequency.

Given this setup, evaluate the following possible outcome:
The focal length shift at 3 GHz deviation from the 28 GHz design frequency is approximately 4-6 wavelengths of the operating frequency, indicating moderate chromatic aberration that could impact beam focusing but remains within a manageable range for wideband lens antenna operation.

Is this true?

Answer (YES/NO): NO